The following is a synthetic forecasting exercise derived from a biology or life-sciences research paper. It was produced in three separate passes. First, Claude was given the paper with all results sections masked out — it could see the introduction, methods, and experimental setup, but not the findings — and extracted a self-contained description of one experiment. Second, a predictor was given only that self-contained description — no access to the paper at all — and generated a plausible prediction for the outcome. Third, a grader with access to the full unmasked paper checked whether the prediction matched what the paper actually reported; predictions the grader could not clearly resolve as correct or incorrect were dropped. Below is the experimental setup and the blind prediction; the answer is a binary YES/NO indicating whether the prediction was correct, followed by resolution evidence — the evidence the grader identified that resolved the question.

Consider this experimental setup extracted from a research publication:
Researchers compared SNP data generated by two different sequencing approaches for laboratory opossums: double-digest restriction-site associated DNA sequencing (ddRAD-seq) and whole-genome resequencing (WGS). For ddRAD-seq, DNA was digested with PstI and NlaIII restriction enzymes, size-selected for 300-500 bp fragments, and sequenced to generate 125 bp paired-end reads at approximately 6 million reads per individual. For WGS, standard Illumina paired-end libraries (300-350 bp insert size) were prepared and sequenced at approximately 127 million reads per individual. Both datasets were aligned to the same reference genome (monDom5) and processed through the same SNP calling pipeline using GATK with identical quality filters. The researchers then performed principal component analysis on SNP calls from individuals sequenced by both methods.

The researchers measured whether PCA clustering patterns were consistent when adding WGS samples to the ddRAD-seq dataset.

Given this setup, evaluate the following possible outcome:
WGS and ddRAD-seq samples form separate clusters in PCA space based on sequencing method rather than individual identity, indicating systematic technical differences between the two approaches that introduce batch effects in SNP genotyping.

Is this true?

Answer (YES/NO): NO